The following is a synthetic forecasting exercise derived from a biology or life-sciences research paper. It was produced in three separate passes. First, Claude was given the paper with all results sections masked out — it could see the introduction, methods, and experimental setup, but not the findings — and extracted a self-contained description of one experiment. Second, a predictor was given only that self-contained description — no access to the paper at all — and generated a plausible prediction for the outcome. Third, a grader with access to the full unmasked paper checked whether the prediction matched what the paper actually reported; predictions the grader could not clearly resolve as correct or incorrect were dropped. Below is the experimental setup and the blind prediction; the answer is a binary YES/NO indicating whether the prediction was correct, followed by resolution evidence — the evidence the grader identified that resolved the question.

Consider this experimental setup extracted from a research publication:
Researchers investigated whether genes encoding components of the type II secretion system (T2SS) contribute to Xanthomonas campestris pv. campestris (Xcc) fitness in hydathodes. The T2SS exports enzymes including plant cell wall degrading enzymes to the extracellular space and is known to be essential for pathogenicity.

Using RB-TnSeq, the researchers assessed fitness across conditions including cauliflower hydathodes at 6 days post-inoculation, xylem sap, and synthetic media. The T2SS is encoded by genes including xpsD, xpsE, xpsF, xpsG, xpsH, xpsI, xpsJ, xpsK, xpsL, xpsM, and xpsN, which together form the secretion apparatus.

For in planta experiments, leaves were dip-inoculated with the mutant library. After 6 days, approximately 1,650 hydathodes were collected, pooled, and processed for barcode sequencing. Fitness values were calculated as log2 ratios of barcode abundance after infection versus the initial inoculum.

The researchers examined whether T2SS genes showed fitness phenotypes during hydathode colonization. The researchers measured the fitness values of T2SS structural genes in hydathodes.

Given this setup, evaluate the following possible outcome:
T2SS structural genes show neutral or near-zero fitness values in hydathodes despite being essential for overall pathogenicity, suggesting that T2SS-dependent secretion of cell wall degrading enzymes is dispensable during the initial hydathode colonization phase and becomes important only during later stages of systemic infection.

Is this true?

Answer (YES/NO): NO